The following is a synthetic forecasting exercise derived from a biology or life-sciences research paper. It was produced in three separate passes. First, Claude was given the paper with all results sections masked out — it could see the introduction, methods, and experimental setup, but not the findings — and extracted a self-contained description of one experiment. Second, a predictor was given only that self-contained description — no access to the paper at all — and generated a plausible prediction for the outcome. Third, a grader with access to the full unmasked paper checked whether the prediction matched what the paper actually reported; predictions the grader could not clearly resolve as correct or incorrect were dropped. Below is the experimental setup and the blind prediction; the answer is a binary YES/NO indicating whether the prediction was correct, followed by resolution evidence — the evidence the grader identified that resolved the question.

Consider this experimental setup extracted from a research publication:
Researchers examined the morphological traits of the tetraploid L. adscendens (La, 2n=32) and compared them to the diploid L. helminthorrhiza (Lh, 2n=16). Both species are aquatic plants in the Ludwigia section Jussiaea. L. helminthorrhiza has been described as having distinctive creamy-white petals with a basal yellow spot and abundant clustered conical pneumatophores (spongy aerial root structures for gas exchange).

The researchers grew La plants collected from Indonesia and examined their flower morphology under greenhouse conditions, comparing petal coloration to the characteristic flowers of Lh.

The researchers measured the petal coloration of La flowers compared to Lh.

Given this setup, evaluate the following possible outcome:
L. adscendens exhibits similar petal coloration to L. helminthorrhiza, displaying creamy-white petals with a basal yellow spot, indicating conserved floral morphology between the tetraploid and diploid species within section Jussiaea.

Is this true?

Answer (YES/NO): YES